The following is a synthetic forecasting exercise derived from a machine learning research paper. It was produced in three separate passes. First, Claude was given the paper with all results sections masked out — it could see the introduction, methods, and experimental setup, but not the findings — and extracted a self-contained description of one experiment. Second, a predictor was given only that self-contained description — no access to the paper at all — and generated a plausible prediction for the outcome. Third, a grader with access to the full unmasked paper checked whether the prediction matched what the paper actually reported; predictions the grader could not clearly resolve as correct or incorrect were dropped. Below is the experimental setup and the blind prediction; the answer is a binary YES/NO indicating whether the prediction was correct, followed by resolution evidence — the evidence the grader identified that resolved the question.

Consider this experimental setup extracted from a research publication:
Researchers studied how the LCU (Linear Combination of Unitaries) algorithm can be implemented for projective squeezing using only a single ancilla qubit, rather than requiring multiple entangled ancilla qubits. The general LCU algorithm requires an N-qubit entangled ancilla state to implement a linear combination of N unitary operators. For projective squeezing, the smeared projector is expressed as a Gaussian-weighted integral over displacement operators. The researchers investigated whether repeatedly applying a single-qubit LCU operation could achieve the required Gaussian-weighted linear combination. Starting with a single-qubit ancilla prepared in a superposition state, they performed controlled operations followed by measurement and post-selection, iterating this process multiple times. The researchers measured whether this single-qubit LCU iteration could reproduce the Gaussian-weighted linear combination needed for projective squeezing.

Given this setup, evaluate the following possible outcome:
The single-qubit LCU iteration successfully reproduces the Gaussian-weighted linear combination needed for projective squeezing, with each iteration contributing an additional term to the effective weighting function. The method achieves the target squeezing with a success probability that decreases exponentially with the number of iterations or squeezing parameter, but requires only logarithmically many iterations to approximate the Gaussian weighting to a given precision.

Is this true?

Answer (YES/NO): NO